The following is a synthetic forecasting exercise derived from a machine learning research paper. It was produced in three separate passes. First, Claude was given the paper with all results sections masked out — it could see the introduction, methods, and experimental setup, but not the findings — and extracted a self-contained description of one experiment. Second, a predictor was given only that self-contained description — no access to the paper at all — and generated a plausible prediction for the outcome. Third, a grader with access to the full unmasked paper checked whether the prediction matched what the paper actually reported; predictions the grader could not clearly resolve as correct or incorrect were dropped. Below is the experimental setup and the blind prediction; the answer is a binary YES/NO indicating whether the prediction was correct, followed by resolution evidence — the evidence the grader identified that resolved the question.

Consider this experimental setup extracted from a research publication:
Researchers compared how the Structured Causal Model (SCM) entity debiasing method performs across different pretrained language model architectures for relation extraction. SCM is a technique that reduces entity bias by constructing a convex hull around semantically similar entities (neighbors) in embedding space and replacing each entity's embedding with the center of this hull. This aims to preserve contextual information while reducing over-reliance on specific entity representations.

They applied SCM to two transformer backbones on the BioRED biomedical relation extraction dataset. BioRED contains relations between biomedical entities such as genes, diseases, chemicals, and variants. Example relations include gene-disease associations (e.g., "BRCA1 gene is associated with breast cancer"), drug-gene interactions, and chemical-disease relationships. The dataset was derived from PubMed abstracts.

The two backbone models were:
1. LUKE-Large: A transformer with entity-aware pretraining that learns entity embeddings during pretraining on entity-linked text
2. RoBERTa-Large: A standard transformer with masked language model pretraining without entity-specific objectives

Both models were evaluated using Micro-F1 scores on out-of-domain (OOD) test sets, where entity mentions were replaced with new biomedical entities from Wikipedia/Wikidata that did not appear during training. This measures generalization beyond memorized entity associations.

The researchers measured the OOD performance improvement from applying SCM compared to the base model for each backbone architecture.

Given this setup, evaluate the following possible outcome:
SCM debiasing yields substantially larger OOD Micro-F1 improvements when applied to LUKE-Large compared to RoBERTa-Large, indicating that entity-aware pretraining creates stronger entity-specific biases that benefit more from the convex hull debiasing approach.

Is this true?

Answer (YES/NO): NO